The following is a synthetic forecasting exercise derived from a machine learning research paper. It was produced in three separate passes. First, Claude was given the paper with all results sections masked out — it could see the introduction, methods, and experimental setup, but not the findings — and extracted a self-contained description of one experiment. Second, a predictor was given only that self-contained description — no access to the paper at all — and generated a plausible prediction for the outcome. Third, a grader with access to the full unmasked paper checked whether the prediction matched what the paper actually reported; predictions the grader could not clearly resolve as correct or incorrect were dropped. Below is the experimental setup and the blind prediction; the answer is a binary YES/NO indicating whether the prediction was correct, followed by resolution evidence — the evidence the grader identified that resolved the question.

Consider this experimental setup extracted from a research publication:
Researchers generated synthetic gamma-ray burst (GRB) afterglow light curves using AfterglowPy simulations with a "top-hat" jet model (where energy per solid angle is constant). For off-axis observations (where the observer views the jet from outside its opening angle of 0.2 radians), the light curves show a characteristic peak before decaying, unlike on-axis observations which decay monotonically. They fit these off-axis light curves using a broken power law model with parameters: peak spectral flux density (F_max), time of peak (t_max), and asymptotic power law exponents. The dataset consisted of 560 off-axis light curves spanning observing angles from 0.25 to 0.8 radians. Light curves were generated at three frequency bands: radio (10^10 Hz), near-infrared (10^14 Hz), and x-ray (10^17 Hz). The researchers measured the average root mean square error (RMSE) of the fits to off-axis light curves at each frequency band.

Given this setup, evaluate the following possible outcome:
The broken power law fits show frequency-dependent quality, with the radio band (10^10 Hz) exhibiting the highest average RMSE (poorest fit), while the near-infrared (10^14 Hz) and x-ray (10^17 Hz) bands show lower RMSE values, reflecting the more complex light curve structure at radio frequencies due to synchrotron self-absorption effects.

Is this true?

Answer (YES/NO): YES